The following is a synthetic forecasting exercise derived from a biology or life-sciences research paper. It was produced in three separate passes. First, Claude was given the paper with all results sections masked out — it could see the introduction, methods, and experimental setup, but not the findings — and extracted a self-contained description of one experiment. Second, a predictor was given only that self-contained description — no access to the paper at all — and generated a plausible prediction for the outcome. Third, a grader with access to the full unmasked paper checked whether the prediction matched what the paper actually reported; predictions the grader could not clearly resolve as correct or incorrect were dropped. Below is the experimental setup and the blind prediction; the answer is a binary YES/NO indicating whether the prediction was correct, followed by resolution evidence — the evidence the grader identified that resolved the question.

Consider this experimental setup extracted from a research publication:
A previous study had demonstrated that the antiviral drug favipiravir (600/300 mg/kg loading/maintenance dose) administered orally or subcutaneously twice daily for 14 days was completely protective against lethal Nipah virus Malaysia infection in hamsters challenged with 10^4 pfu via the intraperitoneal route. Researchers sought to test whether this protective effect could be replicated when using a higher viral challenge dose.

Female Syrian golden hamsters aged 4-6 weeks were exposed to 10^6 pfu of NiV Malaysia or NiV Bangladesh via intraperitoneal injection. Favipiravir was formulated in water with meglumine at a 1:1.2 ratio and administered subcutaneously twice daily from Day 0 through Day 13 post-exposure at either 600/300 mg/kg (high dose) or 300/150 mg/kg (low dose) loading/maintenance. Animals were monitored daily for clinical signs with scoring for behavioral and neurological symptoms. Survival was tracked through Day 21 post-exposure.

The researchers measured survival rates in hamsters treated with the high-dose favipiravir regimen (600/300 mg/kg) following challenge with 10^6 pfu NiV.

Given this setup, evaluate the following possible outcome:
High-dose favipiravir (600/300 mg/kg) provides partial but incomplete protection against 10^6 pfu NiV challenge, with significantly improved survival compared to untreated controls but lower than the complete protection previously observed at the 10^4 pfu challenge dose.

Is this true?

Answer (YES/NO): NO